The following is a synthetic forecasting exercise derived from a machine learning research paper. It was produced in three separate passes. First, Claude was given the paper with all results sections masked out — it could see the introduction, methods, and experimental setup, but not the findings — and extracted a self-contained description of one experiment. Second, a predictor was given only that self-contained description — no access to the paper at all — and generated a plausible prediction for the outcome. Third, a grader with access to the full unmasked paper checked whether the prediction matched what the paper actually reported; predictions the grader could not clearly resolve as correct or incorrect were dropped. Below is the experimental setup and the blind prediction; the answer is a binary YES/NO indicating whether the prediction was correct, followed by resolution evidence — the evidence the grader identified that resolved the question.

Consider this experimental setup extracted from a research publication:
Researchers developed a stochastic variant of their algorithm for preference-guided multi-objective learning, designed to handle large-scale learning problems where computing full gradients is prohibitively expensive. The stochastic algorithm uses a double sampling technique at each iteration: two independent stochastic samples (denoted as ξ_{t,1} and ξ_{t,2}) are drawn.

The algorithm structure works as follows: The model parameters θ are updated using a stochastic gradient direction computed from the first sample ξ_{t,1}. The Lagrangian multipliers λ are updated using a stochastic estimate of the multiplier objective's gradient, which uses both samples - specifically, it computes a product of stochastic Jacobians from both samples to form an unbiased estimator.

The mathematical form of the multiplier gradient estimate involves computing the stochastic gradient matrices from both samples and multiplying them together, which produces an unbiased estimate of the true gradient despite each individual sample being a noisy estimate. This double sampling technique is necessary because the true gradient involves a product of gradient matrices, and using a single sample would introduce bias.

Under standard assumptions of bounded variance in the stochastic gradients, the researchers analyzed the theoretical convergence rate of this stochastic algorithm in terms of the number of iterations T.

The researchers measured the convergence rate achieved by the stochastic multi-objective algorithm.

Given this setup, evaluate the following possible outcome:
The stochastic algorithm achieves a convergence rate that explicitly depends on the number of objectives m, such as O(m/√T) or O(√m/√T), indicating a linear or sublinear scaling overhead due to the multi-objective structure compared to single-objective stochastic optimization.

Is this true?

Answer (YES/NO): NO